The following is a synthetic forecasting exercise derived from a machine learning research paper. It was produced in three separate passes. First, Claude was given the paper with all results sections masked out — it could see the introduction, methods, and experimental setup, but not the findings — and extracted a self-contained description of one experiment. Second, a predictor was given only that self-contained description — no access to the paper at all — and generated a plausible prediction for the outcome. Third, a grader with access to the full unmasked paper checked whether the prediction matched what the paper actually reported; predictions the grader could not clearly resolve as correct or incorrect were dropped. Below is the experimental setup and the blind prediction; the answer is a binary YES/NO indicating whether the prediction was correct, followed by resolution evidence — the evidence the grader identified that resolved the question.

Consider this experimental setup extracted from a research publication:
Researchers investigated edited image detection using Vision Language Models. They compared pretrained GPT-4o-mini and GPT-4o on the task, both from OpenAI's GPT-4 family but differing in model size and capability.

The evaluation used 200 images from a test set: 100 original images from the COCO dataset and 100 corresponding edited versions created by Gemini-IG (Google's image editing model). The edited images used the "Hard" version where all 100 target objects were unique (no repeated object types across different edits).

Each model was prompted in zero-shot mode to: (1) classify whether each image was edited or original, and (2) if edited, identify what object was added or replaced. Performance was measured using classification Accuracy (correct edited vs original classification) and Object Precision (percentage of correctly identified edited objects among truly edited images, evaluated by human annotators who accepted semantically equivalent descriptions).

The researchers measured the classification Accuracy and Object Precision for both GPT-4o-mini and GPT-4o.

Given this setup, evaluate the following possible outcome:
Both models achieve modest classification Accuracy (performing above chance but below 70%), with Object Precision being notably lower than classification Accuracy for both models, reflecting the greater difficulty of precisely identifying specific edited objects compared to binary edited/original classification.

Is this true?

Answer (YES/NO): NO